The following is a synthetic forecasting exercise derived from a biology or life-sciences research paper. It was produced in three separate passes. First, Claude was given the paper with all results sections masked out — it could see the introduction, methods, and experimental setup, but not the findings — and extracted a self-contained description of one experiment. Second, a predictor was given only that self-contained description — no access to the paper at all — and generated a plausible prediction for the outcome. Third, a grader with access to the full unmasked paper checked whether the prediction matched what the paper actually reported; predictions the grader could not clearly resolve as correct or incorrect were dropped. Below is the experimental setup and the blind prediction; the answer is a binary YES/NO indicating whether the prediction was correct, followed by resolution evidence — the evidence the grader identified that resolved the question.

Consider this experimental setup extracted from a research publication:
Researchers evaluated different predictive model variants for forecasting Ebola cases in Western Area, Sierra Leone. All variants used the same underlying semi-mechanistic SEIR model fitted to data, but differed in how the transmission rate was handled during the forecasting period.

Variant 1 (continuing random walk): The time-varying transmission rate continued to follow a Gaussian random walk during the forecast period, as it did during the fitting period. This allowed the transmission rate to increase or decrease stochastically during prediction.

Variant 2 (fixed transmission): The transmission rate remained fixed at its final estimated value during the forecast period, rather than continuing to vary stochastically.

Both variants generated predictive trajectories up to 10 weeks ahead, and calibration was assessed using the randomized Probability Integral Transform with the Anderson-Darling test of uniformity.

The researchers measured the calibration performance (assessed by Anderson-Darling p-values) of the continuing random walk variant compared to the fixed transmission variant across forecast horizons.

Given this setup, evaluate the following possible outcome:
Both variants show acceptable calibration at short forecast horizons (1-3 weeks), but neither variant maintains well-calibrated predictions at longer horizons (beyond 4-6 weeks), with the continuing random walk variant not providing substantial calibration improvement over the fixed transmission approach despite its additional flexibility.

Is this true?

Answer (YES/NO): NO